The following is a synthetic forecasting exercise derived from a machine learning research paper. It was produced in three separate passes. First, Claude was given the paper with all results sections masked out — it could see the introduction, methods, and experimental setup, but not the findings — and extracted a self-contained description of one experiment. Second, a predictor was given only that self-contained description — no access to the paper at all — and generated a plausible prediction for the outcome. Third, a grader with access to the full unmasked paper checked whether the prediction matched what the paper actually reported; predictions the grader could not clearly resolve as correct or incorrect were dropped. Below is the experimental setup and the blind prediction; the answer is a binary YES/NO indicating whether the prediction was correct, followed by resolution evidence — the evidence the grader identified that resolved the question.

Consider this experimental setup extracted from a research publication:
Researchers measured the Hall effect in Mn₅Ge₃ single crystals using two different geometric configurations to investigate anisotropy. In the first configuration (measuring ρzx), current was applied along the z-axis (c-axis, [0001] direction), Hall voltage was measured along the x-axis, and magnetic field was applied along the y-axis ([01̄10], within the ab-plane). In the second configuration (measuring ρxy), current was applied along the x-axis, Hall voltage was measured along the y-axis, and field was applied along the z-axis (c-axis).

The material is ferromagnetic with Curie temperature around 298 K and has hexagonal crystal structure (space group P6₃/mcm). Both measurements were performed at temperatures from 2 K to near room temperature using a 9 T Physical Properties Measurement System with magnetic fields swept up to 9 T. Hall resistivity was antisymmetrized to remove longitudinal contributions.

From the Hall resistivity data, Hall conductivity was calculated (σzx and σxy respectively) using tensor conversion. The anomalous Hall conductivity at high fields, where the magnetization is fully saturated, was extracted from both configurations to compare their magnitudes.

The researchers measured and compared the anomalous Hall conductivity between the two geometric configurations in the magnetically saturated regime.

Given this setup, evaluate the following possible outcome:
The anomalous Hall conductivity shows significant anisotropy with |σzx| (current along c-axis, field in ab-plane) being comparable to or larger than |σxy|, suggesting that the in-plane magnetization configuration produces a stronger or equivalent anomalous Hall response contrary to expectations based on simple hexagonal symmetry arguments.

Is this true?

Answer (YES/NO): NO